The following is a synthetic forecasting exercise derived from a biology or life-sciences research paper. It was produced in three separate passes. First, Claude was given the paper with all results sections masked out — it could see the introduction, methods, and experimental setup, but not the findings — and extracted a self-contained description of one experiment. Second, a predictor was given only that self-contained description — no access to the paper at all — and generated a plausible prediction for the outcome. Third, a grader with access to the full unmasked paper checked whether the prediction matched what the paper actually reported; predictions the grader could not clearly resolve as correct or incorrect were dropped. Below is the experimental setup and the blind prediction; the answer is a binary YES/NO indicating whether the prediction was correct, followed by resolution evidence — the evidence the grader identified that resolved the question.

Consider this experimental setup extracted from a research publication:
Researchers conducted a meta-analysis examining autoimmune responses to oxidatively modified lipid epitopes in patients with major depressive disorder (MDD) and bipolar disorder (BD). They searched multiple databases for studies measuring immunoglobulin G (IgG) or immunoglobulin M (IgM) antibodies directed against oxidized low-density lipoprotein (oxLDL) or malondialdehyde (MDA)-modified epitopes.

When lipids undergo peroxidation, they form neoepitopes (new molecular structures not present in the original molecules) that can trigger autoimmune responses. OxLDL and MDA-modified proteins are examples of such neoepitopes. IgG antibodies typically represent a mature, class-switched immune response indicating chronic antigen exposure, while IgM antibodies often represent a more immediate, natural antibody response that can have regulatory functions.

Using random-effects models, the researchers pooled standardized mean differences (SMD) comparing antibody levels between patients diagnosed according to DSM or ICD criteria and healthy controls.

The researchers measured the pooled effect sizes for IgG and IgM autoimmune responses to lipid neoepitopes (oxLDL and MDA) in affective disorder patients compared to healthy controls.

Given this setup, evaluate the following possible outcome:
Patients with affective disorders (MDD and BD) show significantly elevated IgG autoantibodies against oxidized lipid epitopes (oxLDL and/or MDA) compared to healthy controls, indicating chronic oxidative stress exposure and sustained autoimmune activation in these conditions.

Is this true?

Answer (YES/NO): YES